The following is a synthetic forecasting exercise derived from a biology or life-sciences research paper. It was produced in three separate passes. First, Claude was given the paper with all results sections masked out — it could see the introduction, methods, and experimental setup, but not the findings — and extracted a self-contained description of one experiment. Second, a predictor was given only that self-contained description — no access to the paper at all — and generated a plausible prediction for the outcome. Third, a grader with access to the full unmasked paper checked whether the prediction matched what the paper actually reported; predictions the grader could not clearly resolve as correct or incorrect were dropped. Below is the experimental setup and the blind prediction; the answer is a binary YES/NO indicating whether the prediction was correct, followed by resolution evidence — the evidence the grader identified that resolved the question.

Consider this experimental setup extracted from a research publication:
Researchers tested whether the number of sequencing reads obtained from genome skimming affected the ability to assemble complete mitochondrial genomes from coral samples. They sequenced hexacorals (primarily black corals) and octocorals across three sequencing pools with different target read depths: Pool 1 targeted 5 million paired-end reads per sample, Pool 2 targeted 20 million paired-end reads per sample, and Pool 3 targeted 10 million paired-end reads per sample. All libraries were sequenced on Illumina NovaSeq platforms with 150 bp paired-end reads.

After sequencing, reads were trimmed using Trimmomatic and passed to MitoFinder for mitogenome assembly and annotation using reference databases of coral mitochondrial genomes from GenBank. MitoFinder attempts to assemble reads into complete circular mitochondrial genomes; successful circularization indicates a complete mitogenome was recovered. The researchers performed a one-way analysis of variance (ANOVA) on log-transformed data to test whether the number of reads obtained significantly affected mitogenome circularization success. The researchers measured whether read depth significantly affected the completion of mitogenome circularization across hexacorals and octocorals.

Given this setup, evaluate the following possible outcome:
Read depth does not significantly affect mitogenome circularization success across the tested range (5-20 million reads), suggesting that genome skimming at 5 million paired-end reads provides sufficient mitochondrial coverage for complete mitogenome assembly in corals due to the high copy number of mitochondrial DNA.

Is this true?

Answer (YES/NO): NO